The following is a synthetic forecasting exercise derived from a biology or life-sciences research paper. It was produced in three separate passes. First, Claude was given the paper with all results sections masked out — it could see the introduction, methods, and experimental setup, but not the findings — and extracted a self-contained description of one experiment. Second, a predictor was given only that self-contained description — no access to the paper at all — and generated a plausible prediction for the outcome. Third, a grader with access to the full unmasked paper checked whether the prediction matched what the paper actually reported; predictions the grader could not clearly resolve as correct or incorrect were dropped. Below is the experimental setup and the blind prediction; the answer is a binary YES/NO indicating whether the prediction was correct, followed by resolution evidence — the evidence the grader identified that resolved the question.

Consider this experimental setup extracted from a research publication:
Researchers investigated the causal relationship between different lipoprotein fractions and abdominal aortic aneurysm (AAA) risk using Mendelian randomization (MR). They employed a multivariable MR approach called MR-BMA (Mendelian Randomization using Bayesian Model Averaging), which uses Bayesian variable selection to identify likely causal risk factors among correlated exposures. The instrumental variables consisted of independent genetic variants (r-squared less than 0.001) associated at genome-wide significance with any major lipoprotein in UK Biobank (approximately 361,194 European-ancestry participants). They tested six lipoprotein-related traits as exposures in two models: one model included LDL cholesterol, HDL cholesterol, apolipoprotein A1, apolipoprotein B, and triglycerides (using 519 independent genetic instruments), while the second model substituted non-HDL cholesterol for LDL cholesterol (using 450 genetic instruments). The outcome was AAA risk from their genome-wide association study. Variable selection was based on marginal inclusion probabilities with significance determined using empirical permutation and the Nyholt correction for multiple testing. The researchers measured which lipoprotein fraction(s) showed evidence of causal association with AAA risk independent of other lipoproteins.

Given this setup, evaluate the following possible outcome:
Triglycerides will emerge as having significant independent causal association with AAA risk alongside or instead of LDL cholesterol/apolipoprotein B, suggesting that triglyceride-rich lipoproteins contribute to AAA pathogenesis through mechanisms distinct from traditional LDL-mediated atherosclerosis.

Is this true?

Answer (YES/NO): NO